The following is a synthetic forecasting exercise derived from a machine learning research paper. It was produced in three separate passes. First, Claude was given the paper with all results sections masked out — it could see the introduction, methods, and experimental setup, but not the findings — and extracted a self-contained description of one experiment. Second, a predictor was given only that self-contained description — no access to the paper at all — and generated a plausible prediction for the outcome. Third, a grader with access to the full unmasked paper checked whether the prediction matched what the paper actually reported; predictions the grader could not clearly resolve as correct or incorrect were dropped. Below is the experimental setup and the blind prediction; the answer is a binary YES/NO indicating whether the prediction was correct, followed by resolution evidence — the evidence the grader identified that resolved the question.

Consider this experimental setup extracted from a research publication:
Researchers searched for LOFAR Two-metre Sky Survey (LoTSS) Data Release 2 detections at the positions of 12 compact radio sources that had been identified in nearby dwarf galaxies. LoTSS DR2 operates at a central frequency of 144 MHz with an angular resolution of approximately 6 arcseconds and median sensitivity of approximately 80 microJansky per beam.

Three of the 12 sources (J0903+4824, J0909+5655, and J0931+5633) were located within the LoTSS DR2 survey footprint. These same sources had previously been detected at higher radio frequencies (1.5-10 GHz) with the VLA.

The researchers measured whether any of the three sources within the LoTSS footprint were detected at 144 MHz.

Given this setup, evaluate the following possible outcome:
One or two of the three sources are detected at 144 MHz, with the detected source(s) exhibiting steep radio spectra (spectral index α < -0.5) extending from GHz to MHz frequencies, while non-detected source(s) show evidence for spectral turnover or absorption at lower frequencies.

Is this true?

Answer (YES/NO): NO